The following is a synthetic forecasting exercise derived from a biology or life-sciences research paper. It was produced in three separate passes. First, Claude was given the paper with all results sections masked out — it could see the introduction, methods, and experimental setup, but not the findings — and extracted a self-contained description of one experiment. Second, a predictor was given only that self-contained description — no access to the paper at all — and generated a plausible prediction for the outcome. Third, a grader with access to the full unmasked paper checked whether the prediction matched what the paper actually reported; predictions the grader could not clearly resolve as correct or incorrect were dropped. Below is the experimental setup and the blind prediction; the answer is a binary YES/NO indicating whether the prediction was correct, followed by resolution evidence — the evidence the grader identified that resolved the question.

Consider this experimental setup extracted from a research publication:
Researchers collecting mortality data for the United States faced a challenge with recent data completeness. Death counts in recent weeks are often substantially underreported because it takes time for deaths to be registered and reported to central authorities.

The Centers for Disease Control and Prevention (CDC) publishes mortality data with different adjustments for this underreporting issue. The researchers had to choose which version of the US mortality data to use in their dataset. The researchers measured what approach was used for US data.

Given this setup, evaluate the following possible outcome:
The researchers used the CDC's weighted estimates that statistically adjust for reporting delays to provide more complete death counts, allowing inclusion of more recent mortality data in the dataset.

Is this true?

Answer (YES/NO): YES